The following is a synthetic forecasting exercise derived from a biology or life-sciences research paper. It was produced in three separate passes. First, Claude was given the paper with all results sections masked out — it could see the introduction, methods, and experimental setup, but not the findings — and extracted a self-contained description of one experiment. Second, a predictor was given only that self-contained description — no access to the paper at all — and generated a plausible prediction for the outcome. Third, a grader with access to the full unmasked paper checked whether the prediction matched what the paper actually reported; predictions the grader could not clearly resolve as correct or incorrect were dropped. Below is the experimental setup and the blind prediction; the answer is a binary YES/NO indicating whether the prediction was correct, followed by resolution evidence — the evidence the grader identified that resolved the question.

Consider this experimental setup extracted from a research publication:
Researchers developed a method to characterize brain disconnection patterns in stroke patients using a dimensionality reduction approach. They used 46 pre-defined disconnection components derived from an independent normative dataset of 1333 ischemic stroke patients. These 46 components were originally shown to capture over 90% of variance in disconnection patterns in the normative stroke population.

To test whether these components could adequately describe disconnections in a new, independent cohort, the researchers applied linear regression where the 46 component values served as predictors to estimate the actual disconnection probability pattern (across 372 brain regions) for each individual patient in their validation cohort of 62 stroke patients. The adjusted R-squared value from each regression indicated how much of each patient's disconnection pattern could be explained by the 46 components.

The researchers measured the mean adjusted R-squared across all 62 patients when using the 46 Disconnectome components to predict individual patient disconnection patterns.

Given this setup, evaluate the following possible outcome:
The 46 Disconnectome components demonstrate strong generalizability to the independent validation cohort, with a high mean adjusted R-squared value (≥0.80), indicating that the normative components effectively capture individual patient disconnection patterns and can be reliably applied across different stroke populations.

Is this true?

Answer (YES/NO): YES